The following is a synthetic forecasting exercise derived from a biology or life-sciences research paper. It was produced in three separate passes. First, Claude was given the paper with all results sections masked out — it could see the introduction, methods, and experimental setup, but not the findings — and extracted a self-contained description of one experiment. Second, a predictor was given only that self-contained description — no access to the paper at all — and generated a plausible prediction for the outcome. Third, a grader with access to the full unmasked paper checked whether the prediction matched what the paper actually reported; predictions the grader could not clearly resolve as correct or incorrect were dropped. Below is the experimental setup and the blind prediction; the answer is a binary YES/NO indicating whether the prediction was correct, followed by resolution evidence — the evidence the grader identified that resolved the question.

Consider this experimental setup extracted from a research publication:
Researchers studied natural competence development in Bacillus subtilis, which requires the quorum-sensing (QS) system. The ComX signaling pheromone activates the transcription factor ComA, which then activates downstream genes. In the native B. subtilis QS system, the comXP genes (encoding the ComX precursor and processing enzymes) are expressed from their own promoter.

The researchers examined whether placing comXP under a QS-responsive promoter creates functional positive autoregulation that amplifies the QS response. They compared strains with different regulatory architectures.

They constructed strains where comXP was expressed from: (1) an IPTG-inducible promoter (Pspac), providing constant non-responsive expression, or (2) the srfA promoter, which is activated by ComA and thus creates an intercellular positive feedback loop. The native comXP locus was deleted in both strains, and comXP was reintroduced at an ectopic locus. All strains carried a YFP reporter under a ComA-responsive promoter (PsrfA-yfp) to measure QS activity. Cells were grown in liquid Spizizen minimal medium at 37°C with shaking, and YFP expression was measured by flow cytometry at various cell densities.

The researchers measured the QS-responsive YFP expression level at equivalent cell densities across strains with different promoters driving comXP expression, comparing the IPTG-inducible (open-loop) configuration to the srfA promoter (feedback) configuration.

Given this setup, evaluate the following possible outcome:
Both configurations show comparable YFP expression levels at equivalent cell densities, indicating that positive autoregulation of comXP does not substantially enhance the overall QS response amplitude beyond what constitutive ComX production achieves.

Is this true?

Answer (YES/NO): YES